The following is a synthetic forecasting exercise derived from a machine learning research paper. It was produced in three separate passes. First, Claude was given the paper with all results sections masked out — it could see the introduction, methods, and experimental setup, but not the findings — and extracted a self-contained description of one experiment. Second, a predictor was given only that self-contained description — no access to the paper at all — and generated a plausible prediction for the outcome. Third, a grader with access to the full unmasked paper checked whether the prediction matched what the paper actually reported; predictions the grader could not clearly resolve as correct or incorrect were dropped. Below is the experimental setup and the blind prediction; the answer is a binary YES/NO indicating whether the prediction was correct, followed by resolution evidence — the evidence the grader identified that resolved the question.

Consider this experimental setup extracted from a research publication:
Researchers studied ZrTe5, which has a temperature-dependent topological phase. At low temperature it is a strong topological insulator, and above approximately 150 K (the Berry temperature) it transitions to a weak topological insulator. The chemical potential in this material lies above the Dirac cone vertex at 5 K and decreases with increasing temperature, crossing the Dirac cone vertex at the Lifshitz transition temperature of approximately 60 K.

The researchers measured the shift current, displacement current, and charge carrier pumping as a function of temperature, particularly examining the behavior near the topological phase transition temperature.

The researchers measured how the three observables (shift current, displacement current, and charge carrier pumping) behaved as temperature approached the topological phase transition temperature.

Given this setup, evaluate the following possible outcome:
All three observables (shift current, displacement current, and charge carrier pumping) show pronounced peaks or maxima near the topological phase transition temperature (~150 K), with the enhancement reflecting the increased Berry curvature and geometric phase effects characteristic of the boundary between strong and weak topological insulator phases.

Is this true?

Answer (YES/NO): NO